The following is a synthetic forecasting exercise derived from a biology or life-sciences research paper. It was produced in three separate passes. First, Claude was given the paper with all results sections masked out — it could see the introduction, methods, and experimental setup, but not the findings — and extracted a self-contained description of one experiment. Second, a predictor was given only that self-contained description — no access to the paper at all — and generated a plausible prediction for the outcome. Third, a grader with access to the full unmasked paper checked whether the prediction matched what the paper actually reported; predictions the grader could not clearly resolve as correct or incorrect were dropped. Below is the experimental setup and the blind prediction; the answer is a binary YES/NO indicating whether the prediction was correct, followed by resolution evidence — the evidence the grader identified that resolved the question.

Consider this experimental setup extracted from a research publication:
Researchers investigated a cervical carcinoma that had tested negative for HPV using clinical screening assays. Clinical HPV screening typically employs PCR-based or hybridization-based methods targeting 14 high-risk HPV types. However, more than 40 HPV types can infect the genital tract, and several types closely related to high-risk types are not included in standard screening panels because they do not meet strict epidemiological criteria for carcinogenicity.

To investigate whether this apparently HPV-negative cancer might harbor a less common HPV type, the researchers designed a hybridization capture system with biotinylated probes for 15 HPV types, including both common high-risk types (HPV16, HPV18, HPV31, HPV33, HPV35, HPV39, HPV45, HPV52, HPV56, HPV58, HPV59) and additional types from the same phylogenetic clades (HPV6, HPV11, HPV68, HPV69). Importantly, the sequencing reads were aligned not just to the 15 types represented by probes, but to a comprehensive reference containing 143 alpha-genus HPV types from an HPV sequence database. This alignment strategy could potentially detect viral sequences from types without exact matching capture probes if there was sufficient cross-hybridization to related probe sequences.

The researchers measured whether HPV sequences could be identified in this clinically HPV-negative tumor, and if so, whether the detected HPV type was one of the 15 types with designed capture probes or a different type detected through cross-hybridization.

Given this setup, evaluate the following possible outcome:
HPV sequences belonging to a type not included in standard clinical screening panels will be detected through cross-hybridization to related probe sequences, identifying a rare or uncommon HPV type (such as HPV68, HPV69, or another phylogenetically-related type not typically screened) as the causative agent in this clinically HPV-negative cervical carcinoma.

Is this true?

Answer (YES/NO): YES